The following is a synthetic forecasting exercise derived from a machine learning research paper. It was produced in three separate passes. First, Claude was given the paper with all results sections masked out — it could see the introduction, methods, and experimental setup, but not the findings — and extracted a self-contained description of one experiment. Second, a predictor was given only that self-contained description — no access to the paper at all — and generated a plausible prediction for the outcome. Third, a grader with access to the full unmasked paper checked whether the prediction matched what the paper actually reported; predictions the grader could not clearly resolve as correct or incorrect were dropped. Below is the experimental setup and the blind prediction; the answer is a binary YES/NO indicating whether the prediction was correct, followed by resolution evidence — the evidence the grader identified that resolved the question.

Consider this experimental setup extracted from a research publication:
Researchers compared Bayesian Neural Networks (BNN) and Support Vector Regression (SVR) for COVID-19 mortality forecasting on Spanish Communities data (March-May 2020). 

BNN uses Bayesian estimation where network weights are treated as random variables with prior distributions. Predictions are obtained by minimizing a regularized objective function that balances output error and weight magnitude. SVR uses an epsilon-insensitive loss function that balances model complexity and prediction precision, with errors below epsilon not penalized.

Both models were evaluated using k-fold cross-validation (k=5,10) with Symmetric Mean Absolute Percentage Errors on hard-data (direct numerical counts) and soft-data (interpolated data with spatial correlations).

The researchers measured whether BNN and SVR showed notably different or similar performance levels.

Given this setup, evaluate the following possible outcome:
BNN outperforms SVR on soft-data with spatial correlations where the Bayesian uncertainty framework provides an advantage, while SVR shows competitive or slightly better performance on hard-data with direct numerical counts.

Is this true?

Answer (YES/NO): NO